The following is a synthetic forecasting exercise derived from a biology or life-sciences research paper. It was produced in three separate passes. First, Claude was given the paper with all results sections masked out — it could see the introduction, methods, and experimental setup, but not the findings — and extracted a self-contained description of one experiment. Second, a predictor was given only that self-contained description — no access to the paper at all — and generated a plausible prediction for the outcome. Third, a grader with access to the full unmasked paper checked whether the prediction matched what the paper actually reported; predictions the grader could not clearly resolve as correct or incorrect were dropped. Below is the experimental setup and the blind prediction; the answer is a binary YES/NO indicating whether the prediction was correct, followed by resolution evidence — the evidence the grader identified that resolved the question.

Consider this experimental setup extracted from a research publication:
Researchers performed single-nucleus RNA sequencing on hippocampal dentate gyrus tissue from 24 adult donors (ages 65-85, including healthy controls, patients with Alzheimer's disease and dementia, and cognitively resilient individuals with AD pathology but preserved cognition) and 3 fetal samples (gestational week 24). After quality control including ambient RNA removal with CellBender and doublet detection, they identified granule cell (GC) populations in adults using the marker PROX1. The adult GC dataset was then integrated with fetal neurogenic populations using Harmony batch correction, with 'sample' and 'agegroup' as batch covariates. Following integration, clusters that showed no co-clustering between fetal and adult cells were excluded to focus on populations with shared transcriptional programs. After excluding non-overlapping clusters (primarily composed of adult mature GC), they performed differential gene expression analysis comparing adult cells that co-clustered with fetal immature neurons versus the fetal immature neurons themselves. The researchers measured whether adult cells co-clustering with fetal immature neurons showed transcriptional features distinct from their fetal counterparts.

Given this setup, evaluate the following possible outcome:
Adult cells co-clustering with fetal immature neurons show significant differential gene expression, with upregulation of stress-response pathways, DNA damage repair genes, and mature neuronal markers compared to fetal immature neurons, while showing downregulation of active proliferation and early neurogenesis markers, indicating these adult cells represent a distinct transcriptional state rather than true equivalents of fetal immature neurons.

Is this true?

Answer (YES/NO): NO